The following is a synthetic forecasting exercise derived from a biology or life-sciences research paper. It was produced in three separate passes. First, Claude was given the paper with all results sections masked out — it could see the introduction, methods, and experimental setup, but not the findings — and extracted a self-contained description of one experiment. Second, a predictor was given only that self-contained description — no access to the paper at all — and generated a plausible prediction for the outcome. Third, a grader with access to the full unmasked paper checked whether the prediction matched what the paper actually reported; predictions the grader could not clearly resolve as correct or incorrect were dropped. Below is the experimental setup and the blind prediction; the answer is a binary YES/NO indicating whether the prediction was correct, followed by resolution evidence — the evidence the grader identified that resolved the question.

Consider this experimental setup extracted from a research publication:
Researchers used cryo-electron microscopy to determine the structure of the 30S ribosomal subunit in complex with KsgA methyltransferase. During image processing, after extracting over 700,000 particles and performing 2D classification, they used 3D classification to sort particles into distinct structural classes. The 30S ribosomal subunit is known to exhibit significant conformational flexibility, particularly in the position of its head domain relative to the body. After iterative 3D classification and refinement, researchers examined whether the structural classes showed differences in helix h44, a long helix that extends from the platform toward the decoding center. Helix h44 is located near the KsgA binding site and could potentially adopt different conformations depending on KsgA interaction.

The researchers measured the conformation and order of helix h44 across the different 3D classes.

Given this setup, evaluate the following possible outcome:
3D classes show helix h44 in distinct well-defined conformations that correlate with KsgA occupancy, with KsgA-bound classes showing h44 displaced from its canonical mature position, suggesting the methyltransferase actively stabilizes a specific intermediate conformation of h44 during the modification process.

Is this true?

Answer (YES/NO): NO